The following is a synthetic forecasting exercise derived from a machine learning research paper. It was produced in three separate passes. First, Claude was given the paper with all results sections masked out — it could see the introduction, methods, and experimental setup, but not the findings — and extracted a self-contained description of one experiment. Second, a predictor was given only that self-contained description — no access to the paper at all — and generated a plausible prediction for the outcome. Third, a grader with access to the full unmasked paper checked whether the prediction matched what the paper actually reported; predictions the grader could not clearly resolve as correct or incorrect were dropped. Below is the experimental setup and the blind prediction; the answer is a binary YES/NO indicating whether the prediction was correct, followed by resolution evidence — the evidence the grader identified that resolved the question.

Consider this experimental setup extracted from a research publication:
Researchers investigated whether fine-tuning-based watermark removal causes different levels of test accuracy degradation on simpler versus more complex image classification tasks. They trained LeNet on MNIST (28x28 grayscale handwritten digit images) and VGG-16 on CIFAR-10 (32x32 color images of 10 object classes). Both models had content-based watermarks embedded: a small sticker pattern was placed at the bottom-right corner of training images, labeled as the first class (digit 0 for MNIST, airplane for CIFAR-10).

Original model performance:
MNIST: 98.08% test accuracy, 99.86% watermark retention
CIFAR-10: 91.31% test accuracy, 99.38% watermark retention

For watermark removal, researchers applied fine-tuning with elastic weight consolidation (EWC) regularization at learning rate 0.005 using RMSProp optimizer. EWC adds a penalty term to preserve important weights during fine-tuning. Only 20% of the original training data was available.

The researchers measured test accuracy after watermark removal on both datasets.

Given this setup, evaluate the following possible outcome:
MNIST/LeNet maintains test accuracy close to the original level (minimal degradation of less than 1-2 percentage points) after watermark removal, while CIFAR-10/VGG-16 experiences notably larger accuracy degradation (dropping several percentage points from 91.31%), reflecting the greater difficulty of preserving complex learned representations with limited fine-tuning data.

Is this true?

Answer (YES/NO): YES